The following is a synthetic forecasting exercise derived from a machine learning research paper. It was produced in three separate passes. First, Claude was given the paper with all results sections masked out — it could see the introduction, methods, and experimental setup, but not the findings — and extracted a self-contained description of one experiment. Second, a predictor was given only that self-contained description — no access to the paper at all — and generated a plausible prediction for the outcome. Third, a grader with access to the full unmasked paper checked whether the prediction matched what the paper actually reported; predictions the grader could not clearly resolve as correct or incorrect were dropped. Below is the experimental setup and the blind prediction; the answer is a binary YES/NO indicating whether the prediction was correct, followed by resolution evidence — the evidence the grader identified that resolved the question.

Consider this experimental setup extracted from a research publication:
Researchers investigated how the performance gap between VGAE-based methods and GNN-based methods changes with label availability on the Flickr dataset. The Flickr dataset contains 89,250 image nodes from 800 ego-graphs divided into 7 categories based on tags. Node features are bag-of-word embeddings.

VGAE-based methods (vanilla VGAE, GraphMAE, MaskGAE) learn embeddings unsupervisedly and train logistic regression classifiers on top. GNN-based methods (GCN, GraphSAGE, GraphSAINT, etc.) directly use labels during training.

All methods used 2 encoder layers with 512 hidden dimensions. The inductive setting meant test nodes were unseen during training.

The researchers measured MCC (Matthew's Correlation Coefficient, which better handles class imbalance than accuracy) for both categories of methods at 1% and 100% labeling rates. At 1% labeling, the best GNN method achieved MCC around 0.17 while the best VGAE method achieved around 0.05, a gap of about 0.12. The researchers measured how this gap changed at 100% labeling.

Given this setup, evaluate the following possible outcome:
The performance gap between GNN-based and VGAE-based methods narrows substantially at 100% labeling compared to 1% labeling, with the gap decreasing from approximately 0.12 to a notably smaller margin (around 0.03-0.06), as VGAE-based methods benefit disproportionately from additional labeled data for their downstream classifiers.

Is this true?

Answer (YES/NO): YES